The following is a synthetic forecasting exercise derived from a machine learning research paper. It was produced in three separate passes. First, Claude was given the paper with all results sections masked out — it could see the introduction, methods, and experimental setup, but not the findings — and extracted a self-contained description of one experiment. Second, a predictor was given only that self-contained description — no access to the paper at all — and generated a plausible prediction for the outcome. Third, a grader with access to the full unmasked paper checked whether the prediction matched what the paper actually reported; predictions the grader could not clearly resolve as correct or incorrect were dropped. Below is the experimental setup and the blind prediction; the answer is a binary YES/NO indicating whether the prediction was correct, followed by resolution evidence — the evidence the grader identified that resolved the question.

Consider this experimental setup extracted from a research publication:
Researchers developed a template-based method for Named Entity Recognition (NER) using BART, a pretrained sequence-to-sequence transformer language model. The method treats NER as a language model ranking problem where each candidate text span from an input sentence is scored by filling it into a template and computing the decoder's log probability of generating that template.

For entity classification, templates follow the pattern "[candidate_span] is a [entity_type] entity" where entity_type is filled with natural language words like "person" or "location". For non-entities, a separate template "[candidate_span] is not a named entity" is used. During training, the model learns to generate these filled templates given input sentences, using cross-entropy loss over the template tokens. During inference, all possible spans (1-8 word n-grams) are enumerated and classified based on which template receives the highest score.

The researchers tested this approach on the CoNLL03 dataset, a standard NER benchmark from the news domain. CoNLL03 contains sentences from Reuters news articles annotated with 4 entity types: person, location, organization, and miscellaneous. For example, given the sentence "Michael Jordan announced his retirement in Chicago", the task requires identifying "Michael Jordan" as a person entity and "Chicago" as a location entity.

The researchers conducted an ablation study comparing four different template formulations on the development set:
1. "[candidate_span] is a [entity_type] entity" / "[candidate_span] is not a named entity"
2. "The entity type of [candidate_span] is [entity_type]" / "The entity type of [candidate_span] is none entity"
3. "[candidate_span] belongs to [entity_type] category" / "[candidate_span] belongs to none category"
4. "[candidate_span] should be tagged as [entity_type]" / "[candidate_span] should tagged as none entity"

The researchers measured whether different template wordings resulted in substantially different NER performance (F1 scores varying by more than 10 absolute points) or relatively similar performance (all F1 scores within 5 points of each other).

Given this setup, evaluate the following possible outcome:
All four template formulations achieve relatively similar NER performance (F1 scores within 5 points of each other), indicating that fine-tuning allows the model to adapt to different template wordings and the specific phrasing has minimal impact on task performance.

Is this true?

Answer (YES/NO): NO